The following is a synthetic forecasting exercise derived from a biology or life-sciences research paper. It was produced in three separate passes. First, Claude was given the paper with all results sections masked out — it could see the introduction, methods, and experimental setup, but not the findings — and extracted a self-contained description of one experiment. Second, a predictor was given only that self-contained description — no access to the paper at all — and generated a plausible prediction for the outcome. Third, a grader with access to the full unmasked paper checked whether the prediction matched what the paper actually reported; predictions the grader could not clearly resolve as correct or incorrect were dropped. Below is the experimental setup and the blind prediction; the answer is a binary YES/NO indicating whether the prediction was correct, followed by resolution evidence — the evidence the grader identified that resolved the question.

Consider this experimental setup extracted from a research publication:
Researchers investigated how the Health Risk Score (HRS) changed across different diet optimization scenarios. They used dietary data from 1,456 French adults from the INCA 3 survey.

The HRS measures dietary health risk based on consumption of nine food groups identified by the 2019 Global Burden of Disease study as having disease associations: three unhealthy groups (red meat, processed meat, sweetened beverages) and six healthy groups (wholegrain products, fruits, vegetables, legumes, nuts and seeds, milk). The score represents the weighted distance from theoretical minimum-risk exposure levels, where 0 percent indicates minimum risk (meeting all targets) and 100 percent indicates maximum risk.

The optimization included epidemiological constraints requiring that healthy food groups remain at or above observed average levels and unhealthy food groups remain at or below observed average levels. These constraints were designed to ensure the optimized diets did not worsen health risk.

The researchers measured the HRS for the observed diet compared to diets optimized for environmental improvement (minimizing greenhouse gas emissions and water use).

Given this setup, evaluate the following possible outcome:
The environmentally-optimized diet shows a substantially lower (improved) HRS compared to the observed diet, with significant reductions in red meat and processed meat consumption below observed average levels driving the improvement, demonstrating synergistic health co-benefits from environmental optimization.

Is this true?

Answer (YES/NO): YES